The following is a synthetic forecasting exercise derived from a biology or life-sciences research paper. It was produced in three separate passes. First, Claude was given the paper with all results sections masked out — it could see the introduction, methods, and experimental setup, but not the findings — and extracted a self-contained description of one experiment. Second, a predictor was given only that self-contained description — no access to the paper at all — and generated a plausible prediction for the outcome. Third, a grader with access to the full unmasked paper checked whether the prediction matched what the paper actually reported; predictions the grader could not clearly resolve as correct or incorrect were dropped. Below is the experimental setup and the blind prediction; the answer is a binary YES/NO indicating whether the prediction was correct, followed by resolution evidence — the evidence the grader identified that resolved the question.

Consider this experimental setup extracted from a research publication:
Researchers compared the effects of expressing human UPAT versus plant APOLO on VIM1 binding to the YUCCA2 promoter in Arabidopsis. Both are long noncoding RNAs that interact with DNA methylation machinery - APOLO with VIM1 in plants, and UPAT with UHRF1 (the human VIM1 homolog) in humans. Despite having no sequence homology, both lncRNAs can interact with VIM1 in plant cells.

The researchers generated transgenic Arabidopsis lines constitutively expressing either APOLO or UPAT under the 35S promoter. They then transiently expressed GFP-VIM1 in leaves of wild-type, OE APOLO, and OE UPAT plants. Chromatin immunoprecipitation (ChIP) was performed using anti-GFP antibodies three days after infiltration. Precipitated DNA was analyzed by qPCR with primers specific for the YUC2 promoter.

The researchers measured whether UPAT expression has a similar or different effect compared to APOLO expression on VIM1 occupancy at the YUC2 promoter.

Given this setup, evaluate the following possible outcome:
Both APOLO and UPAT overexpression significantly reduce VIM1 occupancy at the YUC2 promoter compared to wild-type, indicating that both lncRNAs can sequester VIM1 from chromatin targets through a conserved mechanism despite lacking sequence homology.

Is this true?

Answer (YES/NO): YES